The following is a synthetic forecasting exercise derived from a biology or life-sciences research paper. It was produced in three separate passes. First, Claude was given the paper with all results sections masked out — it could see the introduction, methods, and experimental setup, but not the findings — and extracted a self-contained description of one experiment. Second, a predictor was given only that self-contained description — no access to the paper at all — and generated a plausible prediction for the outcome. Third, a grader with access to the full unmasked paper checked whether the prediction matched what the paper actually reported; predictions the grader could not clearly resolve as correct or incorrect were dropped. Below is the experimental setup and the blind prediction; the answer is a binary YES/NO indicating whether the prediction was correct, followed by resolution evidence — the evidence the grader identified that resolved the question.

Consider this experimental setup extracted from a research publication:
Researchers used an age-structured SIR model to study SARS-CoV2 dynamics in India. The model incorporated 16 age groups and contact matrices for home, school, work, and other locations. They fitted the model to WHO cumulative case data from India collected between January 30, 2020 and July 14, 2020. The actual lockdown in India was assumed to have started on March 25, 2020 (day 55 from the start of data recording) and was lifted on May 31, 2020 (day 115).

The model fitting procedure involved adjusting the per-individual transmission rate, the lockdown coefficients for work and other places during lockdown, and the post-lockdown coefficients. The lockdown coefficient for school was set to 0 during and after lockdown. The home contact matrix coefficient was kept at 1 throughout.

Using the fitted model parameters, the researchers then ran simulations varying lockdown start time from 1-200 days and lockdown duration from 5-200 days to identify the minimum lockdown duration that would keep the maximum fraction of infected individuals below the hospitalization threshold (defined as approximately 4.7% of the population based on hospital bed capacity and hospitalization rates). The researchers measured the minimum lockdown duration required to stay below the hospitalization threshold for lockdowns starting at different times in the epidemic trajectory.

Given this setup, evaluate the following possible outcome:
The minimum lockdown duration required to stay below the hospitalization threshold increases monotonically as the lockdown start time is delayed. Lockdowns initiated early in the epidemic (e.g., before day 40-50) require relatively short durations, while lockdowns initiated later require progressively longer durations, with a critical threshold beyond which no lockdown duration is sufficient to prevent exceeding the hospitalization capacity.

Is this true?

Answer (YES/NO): NO